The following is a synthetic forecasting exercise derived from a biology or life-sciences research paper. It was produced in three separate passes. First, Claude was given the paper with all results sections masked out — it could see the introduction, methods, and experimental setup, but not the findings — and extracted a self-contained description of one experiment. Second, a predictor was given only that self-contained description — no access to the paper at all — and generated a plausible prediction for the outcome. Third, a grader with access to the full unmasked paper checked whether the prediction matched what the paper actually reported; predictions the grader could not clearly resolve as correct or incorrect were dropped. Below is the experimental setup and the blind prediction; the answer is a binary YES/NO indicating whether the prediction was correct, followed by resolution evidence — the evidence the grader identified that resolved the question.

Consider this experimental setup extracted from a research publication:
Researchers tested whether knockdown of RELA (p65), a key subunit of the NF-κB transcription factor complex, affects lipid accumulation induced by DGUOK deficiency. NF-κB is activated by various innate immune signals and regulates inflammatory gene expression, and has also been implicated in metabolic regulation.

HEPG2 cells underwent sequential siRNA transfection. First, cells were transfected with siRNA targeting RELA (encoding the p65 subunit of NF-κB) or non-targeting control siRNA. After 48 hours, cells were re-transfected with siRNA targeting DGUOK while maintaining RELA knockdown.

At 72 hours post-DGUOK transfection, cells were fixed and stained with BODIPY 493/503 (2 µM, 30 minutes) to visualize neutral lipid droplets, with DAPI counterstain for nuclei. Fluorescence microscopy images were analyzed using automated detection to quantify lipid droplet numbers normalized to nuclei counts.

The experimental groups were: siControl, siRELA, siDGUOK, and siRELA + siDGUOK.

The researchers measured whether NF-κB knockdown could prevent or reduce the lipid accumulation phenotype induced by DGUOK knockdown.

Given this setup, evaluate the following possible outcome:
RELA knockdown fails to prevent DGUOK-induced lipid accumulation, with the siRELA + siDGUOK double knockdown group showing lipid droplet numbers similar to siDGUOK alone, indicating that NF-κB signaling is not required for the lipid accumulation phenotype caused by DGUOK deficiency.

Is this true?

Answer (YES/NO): YES